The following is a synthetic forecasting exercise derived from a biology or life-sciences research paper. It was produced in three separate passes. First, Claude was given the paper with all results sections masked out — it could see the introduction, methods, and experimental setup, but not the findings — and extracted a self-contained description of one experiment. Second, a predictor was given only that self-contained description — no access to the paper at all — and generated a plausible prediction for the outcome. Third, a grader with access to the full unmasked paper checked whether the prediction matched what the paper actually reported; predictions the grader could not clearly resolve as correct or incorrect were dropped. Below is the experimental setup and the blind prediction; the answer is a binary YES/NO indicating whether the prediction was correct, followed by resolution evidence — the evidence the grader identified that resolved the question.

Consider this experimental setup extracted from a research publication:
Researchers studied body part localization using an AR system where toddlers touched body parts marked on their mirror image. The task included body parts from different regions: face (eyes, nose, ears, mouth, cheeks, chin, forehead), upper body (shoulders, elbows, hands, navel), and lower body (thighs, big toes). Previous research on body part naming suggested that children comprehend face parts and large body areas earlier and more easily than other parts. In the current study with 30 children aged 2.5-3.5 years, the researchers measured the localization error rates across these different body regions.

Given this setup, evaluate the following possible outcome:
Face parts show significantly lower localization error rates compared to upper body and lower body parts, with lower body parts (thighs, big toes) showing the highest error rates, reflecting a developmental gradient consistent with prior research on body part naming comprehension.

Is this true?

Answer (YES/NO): NO